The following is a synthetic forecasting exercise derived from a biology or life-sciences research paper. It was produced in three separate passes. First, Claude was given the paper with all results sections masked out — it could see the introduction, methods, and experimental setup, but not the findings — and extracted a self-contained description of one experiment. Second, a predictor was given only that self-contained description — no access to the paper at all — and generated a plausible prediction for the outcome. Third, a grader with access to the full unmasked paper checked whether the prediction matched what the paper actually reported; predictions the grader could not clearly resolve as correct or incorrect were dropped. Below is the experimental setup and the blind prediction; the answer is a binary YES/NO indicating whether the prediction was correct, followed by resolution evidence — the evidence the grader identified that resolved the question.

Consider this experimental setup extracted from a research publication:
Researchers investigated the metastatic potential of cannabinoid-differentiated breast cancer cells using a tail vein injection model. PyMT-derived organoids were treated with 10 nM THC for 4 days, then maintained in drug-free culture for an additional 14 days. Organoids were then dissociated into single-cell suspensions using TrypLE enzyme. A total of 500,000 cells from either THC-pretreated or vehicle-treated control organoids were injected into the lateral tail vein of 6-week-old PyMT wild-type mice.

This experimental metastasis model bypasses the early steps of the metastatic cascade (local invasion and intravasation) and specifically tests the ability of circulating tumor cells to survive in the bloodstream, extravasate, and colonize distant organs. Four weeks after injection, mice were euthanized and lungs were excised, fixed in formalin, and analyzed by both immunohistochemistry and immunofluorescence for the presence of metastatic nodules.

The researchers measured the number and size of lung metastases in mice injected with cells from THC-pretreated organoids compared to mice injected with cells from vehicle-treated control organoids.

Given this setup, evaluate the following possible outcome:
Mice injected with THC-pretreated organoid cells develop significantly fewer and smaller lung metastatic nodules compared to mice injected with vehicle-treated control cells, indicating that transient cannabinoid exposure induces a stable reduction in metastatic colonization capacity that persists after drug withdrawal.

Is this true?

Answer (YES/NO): YES